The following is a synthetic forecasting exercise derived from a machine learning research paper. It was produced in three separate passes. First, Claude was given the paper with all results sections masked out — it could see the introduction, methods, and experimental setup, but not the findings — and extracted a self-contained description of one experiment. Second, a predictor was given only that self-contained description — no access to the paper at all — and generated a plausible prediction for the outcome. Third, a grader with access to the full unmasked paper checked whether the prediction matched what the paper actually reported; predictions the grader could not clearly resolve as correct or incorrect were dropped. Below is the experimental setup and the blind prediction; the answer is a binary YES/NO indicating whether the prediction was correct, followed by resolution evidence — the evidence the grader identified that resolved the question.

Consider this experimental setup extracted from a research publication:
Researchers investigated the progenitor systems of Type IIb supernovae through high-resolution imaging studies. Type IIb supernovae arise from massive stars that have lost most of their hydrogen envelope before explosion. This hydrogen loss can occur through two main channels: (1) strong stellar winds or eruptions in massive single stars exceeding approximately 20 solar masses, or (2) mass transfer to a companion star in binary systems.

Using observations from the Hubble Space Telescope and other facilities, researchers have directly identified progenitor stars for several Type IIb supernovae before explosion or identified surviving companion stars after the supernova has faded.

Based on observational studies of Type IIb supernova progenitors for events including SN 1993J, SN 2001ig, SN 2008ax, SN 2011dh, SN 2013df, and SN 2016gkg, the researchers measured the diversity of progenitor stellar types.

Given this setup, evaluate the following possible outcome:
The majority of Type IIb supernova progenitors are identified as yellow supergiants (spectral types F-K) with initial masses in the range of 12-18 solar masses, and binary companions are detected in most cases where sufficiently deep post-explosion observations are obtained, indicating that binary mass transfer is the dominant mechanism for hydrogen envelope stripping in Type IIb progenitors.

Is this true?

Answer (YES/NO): NO